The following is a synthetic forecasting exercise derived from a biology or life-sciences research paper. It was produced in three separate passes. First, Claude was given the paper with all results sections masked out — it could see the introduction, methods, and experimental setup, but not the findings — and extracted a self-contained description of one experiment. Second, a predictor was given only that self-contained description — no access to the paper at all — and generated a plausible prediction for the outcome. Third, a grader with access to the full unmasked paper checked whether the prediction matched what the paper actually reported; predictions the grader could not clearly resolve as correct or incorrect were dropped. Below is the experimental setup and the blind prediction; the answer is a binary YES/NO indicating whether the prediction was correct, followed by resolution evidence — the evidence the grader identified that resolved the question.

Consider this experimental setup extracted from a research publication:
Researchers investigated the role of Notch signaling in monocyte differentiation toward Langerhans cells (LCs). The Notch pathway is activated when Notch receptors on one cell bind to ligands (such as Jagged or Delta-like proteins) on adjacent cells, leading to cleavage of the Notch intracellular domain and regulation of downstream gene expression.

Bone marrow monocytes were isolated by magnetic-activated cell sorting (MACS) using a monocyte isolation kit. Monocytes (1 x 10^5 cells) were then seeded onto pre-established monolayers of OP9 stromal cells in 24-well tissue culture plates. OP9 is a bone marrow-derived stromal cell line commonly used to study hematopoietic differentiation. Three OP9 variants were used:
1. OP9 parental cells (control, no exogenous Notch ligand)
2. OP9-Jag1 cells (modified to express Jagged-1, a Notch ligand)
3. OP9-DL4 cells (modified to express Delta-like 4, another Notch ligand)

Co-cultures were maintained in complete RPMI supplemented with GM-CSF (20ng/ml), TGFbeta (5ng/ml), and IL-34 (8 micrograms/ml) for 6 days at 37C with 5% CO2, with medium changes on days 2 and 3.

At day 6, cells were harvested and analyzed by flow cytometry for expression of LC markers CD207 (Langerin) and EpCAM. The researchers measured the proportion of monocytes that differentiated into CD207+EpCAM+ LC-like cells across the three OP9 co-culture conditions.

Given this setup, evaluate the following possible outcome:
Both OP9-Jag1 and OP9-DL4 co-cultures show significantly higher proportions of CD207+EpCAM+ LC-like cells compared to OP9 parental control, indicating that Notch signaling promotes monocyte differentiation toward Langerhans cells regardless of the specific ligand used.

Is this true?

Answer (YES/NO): NO